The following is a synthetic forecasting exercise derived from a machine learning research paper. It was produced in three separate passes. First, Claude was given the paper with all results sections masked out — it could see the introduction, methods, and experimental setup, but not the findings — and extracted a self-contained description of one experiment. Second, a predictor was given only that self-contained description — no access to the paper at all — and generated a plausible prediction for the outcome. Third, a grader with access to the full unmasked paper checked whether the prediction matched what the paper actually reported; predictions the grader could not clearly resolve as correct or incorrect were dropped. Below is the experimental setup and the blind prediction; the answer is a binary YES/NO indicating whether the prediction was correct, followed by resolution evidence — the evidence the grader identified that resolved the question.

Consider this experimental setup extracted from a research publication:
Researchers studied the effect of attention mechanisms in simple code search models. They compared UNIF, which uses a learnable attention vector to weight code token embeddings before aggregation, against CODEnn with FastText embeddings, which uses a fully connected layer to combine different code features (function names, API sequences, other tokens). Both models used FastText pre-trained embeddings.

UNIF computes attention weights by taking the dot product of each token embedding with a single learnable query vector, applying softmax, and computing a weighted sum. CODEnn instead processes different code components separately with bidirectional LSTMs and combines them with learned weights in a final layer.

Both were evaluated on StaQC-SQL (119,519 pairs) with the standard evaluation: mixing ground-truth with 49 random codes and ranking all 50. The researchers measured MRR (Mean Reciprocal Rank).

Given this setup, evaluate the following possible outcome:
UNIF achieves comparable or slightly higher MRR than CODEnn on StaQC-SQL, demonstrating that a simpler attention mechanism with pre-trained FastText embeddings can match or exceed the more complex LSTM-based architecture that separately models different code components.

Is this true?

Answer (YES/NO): NO